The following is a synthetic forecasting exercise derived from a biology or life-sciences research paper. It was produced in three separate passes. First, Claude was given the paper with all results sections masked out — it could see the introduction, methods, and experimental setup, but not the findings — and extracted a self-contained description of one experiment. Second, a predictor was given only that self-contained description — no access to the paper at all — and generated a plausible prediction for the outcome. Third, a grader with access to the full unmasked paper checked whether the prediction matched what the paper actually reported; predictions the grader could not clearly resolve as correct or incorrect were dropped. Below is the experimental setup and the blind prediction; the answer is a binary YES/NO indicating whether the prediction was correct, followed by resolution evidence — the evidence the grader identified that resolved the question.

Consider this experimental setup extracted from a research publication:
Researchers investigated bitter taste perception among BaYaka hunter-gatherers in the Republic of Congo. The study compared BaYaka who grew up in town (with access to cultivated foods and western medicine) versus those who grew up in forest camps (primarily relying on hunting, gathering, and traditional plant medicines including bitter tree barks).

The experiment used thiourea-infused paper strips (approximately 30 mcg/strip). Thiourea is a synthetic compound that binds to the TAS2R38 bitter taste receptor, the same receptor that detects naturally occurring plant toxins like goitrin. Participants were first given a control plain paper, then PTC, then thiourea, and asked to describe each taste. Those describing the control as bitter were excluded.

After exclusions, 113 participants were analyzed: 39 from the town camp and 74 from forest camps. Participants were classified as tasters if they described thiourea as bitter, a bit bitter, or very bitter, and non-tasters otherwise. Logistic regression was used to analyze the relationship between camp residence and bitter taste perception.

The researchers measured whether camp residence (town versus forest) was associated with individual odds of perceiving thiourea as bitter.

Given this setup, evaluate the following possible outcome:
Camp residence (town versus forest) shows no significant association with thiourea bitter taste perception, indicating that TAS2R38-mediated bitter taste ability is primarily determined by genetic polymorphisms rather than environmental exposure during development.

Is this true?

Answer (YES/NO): NO